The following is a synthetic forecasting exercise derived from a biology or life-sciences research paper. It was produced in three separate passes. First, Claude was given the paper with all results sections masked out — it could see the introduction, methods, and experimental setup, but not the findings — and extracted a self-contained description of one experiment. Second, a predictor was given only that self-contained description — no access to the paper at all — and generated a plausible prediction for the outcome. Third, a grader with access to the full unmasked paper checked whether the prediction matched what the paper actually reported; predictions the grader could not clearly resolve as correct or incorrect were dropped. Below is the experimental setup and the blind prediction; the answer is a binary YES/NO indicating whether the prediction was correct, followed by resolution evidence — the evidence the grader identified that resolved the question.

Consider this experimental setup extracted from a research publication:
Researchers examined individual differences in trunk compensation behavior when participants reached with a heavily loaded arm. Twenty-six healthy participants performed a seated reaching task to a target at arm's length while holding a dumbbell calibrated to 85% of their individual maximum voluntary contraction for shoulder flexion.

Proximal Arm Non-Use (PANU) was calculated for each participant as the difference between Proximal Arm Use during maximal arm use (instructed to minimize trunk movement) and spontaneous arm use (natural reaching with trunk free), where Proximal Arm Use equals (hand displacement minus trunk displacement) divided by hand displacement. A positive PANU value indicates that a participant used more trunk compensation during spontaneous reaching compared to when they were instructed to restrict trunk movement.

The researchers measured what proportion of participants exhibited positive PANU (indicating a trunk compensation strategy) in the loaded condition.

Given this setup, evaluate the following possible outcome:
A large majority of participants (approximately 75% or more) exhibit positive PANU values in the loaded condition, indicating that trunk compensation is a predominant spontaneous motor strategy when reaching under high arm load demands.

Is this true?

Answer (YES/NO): NO